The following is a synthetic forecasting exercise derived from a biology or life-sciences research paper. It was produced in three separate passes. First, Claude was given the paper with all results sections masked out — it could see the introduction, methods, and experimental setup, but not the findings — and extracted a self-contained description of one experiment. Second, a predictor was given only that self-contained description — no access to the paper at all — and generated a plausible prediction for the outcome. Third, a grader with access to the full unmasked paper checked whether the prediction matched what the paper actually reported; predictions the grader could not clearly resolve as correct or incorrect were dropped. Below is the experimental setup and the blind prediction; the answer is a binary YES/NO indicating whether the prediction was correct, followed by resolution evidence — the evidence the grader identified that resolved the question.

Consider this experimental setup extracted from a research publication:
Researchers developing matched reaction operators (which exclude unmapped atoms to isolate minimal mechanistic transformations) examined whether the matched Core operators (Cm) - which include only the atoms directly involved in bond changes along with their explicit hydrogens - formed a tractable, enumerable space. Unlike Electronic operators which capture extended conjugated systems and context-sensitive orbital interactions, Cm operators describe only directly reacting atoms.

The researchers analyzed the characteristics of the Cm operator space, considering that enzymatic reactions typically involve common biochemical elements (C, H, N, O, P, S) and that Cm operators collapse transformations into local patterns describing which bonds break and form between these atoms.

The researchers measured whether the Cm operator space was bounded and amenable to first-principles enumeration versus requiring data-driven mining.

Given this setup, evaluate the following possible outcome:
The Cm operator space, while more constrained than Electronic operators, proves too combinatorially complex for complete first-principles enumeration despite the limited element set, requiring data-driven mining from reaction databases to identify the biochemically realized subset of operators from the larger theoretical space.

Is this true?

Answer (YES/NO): NO